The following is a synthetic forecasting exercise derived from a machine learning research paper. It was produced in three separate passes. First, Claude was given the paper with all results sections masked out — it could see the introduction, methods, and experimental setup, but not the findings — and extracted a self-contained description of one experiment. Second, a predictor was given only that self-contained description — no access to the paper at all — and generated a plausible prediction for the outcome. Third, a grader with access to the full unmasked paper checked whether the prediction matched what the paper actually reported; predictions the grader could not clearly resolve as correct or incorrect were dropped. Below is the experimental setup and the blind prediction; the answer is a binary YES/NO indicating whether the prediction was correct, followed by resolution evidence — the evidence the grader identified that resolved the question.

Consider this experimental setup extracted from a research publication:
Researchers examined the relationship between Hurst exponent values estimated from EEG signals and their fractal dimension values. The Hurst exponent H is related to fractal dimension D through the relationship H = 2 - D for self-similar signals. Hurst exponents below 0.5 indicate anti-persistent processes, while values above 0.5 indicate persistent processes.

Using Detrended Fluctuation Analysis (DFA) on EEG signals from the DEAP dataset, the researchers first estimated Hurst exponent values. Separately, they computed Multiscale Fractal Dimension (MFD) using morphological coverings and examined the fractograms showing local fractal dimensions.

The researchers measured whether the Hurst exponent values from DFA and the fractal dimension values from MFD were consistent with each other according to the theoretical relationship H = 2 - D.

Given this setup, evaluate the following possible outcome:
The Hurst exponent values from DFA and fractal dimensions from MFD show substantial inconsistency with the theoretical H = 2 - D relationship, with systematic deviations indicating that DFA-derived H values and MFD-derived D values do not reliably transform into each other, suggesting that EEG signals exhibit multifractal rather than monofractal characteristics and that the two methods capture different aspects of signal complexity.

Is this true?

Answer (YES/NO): NO